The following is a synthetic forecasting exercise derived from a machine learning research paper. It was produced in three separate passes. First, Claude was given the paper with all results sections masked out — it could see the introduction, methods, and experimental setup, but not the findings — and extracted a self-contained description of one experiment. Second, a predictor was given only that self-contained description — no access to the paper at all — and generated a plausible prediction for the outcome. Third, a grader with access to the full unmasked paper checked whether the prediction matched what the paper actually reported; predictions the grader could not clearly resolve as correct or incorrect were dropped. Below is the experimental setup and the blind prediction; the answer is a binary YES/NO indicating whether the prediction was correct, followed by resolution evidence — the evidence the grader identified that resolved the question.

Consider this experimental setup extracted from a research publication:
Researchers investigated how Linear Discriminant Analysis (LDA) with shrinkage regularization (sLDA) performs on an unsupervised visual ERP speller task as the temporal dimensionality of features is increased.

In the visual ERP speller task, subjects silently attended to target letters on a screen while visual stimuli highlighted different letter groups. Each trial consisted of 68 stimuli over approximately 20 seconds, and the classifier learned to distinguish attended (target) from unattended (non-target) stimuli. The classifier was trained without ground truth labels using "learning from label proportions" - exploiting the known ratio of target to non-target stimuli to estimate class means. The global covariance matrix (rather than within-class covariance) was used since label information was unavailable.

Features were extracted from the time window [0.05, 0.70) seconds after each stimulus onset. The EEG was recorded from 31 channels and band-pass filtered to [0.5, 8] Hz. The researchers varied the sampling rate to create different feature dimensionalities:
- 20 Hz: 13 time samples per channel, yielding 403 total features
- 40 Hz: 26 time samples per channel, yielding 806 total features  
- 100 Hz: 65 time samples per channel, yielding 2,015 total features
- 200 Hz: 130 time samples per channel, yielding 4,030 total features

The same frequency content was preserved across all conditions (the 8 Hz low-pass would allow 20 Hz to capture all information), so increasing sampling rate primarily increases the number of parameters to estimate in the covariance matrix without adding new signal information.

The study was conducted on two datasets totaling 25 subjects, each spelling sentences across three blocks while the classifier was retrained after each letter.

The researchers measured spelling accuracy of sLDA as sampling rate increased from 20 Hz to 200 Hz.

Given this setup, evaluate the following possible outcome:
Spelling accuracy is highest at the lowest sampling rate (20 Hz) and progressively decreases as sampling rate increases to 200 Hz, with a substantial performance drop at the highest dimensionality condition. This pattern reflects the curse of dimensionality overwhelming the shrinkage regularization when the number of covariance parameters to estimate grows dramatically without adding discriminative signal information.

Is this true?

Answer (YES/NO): YES